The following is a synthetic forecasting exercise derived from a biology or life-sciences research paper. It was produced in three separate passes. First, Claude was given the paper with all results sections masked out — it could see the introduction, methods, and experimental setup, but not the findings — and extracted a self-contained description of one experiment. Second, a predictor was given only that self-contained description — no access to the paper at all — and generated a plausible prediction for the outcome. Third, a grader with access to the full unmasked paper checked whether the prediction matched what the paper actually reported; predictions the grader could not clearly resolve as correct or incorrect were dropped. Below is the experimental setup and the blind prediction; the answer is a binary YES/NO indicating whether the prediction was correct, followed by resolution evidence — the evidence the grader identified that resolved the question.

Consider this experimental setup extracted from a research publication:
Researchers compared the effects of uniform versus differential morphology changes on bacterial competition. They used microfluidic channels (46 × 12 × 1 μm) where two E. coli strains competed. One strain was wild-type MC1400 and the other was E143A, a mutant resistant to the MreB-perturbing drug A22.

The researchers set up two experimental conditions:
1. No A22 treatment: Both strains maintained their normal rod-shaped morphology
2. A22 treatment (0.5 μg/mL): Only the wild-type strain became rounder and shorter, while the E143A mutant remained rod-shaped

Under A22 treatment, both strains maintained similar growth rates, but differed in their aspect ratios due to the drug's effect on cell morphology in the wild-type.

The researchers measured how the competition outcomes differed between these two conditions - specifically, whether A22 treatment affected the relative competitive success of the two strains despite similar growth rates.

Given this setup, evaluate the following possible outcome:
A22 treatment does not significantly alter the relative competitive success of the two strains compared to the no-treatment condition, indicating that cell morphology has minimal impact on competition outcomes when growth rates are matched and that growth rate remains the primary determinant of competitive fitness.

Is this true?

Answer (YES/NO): NO